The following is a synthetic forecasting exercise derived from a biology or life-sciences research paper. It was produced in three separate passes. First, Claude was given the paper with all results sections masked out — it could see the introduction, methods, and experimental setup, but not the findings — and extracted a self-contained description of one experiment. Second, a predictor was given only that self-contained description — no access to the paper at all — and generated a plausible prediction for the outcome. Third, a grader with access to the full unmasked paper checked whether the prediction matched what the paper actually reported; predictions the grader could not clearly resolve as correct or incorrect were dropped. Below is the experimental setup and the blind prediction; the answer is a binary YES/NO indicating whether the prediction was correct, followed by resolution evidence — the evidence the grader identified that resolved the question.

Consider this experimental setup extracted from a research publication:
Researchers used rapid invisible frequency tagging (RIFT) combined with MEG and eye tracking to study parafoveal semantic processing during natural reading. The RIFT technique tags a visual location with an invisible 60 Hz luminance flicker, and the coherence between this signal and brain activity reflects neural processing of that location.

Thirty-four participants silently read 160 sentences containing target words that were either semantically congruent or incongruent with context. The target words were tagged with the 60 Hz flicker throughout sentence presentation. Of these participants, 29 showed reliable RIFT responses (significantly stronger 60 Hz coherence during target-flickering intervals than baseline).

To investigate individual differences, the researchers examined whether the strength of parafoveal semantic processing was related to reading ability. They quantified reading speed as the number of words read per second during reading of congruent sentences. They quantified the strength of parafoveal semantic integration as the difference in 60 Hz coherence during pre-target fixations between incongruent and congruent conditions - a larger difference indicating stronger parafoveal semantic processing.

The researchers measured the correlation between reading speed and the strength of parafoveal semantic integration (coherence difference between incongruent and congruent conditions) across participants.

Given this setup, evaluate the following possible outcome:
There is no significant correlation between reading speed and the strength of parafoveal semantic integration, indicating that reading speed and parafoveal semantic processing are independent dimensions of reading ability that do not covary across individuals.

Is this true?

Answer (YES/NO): NO